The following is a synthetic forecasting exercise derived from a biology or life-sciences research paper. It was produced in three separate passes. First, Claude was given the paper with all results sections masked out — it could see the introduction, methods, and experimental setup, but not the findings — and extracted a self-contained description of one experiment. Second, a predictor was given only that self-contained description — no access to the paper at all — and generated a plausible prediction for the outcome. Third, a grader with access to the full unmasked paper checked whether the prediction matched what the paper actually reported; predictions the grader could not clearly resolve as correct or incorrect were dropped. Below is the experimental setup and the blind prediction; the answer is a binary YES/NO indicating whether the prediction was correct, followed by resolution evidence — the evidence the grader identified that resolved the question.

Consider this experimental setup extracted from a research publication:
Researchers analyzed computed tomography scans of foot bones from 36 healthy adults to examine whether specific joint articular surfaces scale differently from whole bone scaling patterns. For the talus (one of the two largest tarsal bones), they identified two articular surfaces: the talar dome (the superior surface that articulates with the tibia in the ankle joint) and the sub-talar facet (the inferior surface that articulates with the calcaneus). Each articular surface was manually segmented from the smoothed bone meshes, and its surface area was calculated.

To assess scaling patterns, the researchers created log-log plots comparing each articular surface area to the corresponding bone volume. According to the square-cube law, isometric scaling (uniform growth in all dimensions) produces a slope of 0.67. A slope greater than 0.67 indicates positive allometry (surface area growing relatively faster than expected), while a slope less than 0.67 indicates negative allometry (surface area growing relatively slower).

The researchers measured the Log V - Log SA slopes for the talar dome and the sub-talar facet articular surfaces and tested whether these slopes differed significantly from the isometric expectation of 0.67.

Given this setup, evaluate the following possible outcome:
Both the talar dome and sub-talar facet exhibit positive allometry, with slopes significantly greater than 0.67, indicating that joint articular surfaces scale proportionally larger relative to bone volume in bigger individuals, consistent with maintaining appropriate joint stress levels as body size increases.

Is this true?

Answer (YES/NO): YES